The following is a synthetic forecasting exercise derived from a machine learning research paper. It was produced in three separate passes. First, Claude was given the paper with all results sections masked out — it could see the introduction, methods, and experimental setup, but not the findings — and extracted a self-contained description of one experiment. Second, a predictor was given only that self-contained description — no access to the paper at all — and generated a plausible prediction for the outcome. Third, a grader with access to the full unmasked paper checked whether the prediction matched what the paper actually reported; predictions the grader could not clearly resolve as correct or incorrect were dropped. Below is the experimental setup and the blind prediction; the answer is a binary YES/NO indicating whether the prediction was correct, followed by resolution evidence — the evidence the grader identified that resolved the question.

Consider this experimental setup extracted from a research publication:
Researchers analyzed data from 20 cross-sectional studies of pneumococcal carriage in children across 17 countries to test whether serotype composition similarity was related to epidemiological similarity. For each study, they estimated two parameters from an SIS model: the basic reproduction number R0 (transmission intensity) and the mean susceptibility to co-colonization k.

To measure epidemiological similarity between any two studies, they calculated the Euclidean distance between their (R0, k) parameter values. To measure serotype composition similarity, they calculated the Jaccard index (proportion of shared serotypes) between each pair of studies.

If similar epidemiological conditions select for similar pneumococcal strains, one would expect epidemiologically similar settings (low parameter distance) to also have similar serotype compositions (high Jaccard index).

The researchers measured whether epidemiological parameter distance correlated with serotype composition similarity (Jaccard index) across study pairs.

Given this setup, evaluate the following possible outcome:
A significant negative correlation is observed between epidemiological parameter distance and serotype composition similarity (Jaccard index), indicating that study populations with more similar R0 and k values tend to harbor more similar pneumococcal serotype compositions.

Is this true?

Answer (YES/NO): NO